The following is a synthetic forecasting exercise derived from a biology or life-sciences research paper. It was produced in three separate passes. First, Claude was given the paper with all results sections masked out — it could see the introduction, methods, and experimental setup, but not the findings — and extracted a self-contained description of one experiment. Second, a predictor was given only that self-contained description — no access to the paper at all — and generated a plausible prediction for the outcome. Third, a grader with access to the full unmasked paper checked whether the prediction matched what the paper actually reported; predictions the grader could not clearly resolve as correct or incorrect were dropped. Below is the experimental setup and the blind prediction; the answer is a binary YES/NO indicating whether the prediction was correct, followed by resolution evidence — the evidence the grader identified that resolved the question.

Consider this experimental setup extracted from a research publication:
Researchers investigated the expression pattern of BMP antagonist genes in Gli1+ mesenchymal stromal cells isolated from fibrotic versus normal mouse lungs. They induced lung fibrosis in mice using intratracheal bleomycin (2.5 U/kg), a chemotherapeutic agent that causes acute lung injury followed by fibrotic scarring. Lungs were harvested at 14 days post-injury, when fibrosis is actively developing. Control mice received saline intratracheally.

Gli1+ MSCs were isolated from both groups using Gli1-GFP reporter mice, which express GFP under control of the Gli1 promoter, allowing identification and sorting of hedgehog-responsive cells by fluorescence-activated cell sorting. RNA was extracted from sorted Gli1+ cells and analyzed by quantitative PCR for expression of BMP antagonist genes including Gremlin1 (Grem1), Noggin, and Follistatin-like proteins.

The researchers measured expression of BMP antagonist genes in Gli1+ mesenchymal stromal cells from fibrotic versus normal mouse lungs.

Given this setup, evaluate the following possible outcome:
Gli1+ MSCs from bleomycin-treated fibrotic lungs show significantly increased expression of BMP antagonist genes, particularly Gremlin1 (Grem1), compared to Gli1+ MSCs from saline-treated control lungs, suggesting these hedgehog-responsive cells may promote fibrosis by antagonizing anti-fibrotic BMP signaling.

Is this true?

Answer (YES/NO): NO